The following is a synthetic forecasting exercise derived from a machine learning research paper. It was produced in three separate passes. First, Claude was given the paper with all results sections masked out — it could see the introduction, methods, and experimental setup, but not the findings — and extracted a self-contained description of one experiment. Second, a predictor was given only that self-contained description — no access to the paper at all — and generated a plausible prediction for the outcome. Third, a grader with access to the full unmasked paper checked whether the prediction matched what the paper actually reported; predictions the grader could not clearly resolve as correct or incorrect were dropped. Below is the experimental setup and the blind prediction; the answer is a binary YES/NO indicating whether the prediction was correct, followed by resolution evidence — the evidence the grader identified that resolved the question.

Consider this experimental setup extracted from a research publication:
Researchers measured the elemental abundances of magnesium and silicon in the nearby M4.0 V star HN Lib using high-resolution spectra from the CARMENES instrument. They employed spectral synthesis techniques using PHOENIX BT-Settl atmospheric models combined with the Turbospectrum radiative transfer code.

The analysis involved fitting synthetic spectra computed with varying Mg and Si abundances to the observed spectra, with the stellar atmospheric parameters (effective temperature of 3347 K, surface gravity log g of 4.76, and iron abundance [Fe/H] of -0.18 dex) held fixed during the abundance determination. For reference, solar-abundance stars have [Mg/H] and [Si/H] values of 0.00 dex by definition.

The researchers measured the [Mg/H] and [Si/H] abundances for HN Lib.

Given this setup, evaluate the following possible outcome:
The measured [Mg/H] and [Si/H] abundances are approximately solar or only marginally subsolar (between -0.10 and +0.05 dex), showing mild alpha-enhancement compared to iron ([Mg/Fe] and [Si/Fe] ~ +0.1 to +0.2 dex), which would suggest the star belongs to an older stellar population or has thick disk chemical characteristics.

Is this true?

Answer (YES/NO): NO